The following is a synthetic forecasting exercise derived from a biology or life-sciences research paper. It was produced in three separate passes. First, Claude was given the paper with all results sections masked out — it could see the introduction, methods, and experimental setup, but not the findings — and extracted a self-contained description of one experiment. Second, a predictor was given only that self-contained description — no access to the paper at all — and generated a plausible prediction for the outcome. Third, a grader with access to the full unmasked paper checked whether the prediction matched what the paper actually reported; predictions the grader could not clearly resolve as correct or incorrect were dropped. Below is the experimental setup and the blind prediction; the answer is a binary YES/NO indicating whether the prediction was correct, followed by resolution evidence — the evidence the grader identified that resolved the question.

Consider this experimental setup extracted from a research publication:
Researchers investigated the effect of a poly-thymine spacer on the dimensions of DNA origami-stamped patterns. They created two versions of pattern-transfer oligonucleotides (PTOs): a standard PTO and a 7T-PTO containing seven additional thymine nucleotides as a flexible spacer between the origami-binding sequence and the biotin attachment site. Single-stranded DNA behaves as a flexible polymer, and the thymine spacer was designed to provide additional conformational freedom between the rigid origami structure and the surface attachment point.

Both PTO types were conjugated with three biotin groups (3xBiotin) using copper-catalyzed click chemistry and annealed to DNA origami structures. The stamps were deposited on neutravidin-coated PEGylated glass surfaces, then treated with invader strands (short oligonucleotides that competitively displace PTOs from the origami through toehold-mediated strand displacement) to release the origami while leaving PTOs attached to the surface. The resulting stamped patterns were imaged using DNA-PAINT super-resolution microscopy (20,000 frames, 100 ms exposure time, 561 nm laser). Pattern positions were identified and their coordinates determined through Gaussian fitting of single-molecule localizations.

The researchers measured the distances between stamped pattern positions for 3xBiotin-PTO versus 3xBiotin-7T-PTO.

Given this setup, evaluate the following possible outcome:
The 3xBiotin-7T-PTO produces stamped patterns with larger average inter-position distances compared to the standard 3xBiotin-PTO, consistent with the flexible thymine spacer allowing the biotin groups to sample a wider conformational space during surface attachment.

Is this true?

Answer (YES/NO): YES